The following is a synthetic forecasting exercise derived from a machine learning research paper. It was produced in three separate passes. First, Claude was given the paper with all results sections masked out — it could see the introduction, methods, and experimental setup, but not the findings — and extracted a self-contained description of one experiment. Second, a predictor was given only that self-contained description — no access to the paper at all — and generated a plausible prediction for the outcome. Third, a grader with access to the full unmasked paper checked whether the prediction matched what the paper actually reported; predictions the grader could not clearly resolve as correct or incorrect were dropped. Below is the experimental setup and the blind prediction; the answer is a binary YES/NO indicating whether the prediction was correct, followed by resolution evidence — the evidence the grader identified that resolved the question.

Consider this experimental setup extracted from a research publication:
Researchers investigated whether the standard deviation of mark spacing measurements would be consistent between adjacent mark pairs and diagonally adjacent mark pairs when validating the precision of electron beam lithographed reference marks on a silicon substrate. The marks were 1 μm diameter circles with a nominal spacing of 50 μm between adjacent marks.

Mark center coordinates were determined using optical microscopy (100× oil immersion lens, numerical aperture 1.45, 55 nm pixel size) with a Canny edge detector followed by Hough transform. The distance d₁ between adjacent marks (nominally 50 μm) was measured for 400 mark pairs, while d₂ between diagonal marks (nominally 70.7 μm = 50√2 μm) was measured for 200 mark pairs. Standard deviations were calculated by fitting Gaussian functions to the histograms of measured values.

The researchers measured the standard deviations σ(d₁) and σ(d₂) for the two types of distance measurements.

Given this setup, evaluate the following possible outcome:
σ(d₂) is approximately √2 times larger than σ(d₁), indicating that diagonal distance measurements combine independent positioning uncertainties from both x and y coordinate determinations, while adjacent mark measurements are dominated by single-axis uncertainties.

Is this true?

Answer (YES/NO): NO